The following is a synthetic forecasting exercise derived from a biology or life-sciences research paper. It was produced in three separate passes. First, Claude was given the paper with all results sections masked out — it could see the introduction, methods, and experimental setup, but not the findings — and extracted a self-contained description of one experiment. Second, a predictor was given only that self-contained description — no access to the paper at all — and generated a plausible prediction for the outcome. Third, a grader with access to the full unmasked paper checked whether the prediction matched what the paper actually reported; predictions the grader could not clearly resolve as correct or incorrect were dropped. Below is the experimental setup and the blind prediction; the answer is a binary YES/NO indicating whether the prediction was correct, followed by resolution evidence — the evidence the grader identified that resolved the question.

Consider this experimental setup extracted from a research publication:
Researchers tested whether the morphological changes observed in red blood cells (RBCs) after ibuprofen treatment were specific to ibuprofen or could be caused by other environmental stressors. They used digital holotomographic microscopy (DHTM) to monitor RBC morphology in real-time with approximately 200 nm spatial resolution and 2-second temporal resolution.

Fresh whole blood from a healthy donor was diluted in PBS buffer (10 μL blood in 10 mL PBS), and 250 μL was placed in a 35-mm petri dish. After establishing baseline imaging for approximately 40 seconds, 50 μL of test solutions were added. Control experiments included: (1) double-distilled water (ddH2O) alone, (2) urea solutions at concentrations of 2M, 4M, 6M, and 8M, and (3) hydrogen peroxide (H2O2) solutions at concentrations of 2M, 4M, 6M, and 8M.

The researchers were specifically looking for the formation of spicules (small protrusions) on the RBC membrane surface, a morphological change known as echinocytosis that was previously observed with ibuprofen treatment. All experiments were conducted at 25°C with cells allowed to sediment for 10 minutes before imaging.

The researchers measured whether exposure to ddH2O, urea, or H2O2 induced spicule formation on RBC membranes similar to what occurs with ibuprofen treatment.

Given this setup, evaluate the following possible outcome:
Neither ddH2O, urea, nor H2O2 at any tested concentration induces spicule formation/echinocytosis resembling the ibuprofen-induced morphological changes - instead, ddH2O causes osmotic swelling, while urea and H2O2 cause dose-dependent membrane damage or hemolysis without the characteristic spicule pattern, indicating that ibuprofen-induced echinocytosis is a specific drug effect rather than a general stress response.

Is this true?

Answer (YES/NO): NO